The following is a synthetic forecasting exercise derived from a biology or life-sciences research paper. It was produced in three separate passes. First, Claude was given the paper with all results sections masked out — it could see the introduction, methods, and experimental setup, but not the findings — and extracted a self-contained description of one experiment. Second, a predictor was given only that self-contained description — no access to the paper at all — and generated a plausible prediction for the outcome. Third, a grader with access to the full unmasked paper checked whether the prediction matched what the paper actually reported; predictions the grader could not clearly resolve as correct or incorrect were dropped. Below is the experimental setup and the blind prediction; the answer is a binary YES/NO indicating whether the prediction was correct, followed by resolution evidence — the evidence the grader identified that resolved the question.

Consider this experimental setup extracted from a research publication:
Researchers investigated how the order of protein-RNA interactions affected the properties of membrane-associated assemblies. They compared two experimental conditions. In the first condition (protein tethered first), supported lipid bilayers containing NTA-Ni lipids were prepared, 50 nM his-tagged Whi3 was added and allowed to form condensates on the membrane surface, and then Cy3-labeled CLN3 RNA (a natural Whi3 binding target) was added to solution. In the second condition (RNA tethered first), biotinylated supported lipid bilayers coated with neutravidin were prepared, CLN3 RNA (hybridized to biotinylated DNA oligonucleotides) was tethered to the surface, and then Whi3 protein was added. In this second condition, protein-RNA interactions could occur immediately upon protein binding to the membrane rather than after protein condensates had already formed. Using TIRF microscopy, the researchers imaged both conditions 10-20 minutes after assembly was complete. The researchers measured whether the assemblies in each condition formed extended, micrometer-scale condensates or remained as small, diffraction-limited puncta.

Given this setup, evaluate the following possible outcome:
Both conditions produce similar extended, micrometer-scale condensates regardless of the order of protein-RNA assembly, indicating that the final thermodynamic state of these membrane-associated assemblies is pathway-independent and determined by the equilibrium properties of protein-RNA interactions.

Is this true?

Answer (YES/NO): NO